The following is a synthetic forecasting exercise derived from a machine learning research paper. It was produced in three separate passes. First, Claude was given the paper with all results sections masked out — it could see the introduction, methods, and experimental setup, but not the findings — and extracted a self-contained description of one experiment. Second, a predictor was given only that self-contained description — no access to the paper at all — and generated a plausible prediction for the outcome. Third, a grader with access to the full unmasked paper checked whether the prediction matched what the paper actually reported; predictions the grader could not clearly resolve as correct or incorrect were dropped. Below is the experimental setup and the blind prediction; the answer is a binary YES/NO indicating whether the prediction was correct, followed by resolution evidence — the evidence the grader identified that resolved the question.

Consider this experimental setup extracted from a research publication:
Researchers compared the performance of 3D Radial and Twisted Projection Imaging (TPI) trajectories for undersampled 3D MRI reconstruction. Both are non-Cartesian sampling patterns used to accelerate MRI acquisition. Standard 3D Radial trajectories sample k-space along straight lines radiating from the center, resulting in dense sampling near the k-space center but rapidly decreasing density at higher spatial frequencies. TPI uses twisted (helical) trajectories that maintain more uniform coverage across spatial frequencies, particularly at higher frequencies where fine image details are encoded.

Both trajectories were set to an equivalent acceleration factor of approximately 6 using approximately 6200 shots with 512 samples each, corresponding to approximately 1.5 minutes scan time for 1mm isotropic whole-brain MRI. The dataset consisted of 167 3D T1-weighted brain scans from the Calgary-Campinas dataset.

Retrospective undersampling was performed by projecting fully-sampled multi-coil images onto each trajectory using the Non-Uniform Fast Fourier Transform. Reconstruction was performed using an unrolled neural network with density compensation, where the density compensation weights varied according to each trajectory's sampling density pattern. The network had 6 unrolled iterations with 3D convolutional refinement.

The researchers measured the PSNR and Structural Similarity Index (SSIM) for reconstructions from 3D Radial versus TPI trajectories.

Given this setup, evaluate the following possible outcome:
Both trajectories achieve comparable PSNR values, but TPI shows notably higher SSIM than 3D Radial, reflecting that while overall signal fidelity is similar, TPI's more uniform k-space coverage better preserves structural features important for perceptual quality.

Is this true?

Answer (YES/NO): NO